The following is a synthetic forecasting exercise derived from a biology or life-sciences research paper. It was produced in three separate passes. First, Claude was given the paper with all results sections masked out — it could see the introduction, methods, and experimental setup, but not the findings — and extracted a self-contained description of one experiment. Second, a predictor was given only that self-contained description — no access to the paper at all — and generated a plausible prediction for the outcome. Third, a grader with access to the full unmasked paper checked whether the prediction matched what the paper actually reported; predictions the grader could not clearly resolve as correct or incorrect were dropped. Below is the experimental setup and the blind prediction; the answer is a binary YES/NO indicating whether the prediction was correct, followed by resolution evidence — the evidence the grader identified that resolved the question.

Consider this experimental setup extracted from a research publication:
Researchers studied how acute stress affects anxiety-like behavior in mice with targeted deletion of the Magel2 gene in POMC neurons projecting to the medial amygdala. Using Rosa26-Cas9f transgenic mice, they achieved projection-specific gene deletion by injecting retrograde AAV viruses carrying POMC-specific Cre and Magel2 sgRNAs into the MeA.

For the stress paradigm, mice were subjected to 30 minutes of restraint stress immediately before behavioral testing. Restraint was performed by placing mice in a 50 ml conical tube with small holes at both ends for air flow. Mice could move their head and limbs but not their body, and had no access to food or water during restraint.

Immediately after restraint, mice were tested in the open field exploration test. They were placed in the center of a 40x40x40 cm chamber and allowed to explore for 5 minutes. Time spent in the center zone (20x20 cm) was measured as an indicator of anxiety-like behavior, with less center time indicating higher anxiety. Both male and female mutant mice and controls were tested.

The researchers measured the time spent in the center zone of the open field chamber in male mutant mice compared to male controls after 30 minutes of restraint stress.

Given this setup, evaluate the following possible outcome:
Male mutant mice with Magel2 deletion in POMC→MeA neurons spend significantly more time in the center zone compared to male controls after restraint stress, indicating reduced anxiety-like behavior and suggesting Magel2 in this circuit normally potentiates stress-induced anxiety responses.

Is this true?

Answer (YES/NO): NO